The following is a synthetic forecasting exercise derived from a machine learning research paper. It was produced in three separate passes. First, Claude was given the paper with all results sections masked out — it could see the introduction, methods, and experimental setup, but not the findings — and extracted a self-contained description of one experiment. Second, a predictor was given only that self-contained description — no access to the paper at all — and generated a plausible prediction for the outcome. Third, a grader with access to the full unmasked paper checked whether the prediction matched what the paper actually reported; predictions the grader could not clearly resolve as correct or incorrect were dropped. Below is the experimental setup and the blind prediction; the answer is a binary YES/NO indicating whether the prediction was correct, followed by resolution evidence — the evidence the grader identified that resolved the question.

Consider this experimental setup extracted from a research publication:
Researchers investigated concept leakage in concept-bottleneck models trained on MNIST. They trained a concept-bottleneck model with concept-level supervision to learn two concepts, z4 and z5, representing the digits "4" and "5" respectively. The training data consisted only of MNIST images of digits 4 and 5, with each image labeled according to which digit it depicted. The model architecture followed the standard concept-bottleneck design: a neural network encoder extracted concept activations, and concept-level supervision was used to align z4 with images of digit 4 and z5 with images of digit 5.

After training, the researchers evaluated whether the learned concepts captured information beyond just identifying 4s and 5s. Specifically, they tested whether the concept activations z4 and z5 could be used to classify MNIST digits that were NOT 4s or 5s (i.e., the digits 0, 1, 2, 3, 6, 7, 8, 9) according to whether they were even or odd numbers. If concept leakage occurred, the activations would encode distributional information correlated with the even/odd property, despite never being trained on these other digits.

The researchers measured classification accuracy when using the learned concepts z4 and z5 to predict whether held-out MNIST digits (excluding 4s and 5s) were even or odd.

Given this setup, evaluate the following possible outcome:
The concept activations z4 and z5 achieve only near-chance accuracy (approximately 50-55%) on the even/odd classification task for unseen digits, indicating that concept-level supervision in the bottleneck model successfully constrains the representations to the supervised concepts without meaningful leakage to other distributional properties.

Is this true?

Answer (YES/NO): NO